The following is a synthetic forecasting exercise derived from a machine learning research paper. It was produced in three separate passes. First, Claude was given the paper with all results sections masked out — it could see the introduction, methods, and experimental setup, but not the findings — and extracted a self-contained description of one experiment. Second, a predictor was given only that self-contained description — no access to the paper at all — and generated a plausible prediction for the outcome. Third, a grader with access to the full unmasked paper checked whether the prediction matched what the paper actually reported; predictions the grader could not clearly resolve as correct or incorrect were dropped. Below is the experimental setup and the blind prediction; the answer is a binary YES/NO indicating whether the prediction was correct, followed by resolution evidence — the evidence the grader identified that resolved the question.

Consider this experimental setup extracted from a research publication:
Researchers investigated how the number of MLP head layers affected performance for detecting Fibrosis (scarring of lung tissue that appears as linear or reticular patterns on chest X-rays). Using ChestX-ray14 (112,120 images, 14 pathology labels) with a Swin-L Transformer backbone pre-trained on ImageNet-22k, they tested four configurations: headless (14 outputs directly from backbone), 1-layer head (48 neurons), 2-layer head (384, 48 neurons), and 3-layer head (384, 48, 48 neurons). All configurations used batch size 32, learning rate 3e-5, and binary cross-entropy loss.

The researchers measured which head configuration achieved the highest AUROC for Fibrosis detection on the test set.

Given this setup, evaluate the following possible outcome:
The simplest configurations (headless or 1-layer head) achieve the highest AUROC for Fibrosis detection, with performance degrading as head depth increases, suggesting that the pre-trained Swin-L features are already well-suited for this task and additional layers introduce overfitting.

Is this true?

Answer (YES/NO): NO